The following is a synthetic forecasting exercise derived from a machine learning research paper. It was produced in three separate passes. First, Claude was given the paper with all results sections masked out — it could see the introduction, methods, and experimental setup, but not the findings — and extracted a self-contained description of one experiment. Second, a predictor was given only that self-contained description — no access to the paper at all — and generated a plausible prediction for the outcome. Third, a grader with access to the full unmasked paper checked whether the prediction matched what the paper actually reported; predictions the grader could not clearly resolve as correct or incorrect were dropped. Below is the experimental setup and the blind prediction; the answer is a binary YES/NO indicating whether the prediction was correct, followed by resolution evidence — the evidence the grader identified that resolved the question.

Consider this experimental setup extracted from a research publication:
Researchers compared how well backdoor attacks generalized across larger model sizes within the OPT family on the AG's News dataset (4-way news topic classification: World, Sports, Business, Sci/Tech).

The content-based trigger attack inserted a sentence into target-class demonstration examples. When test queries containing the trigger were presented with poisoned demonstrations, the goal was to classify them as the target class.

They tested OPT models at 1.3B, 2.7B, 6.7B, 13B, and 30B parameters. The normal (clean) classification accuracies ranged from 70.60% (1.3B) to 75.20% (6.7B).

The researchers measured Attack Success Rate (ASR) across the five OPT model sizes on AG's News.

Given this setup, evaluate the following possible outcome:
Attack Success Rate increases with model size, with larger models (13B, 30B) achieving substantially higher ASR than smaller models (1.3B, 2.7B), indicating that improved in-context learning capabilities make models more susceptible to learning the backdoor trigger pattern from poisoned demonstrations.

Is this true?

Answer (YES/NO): NO